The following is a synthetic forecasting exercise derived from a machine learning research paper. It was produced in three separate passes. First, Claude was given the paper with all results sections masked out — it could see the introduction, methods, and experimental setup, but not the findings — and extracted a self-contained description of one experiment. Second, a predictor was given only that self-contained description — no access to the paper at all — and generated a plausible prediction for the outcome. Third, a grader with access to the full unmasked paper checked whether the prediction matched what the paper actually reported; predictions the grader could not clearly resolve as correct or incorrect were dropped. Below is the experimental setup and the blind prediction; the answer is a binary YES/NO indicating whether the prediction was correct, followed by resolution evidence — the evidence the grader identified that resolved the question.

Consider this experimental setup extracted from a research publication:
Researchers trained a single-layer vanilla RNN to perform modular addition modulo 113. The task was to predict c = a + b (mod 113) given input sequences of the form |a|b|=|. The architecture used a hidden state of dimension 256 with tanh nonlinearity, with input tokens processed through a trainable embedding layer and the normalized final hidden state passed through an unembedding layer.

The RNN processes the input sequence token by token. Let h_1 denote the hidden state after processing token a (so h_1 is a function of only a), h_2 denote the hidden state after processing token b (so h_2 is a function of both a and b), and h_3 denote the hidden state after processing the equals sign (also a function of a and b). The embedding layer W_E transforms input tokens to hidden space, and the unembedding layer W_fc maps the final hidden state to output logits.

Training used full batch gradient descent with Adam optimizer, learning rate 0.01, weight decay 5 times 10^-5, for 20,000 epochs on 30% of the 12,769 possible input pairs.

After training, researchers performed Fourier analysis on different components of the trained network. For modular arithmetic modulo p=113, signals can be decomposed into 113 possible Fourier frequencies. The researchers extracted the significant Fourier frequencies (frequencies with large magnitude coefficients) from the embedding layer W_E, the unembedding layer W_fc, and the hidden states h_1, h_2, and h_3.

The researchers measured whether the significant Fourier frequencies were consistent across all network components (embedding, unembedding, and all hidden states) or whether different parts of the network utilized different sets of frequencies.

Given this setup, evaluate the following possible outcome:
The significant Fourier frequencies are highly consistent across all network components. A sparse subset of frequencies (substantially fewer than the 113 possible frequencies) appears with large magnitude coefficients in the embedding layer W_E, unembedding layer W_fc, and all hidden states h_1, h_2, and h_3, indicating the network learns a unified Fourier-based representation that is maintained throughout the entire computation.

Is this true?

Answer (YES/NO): YES